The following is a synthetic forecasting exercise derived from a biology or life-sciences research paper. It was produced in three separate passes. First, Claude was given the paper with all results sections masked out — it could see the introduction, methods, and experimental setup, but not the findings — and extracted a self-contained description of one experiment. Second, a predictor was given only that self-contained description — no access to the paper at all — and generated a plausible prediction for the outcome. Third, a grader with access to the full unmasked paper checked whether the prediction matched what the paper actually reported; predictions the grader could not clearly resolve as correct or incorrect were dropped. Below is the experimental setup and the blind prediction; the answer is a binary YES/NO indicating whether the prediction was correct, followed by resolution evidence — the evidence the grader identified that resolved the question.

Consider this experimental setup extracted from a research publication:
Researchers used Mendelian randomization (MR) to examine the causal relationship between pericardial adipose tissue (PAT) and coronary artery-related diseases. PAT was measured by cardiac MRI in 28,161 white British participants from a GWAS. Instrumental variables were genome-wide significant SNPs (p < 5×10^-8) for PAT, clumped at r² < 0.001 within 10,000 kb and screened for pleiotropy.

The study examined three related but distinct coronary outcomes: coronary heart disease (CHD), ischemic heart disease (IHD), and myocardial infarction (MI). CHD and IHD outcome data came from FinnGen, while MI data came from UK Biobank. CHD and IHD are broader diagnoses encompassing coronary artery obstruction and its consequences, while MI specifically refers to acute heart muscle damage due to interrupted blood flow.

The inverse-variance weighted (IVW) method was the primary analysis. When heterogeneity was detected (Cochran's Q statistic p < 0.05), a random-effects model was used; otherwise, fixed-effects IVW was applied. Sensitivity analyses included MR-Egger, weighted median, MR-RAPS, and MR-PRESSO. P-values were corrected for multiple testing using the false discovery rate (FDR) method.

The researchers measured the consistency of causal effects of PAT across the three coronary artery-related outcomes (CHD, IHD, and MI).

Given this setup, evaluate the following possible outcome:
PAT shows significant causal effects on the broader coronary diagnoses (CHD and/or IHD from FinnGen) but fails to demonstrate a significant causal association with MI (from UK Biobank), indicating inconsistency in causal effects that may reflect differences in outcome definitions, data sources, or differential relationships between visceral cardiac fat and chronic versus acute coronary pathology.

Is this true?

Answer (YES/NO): YES